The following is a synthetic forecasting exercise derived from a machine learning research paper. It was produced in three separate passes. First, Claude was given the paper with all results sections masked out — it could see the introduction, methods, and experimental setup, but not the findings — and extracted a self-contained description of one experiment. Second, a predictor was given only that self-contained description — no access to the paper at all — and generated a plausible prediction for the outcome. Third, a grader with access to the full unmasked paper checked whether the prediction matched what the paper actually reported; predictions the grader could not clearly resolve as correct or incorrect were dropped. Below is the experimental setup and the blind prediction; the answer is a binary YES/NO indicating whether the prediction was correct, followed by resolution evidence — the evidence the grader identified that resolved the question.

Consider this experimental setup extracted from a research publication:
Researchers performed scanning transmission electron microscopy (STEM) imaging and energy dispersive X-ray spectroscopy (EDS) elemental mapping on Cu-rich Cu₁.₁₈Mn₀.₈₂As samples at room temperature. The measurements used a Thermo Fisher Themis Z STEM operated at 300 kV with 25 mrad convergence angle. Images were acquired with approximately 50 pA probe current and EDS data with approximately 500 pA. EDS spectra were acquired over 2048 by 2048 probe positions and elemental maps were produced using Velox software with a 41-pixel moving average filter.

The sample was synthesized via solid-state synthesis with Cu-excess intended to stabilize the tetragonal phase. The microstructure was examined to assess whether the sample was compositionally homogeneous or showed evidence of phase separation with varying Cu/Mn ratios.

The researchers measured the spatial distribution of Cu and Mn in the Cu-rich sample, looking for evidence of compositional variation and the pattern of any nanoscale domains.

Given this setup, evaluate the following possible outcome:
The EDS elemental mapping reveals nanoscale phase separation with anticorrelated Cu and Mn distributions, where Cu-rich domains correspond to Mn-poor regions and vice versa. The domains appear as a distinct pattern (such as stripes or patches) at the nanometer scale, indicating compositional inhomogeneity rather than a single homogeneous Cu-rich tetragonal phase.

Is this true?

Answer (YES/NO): YES